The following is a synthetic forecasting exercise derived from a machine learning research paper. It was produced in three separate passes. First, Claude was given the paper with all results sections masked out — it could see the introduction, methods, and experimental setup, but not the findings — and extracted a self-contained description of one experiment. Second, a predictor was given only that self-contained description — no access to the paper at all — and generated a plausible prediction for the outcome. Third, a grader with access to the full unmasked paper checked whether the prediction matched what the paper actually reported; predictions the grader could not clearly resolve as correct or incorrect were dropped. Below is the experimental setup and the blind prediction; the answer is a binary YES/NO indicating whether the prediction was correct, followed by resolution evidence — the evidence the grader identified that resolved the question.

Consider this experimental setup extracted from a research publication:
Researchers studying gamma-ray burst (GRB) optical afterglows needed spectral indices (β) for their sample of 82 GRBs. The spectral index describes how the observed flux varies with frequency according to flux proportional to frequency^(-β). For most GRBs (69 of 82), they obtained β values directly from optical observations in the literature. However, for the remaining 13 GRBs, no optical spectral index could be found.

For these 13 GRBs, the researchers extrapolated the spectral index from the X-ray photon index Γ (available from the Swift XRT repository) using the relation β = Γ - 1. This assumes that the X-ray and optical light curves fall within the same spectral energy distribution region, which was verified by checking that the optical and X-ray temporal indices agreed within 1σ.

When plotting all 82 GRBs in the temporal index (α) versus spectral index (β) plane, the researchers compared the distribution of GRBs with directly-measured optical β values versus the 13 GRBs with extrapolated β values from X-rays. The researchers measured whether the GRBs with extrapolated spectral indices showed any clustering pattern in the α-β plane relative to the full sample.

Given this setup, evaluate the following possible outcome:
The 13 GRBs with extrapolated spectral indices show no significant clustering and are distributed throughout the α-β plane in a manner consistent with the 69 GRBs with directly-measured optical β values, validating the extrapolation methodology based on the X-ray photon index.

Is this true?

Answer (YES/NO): NO